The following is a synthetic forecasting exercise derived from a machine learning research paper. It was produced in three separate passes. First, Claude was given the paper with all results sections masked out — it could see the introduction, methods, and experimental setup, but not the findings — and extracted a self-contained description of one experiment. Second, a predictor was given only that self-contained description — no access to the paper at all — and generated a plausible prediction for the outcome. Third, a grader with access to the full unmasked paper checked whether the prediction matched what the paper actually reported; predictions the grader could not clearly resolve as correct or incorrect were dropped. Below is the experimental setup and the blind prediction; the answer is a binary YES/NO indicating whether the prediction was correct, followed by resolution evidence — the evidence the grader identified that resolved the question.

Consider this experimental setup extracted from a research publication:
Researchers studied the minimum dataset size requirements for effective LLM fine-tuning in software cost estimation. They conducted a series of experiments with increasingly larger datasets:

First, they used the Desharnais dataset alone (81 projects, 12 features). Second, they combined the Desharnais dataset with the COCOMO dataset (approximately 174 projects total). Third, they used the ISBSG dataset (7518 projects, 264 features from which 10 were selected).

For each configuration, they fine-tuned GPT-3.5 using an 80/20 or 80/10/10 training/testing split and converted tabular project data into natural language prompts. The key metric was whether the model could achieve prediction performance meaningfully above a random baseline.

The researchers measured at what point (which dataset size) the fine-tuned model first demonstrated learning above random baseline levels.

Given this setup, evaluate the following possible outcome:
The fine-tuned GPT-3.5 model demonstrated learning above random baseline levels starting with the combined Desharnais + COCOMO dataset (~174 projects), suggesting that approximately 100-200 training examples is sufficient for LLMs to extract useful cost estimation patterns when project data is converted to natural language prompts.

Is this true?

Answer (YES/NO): NO